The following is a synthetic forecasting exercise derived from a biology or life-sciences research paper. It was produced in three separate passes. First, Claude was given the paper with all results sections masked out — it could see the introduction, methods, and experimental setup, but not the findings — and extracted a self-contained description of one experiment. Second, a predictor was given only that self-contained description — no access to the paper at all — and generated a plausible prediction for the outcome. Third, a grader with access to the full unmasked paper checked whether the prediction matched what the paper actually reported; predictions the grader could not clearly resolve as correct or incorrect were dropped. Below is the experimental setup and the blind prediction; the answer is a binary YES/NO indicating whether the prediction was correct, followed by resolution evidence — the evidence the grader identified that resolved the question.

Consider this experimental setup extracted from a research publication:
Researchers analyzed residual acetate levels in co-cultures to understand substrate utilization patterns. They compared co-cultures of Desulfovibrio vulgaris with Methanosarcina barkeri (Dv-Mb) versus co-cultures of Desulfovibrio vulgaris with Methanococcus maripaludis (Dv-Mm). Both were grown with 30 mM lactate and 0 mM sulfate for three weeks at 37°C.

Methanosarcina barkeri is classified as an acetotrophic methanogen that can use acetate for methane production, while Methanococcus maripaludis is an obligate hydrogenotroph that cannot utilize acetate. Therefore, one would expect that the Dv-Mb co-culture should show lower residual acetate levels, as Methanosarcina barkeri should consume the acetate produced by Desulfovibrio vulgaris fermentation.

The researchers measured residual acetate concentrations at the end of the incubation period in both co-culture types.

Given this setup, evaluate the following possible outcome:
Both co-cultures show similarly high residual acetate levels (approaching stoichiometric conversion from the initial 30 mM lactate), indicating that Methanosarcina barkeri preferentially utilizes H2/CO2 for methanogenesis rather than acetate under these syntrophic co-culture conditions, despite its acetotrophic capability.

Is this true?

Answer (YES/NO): NO